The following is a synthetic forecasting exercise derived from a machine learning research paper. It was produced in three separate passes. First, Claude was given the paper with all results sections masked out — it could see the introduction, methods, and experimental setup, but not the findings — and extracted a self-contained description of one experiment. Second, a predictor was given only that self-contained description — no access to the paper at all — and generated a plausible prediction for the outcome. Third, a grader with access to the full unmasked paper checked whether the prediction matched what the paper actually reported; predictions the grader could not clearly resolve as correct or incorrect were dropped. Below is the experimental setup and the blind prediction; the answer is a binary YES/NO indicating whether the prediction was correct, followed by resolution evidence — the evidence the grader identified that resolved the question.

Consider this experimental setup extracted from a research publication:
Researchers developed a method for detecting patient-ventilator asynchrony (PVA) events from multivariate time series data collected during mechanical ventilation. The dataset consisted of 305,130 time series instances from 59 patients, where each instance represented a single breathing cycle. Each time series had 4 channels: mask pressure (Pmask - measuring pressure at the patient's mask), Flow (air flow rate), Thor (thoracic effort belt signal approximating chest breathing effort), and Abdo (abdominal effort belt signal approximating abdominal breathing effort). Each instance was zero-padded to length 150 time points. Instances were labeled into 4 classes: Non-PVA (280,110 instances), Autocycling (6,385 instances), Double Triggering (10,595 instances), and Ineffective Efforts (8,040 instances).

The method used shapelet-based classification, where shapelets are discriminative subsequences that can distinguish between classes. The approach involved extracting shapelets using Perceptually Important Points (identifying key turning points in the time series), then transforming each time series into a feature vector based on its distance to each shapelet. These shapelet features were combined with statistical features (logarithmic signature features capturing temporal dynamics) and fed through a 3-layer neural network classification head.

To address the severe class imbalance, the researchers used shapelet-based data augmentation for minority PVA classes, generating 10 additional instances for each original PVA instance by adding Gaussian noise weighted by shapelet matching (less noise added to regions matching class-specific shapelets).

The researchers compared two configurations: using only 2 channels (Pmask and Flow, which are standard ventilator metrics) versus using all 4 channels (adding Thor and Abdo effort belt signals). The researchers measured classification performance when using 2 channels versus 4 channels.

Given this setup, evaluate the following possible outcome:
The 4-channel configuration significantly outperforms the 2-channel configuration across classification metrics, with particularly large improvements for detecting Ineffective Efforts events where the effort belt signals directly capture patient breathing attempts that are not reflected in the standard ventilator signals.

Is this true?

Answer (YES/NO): NO